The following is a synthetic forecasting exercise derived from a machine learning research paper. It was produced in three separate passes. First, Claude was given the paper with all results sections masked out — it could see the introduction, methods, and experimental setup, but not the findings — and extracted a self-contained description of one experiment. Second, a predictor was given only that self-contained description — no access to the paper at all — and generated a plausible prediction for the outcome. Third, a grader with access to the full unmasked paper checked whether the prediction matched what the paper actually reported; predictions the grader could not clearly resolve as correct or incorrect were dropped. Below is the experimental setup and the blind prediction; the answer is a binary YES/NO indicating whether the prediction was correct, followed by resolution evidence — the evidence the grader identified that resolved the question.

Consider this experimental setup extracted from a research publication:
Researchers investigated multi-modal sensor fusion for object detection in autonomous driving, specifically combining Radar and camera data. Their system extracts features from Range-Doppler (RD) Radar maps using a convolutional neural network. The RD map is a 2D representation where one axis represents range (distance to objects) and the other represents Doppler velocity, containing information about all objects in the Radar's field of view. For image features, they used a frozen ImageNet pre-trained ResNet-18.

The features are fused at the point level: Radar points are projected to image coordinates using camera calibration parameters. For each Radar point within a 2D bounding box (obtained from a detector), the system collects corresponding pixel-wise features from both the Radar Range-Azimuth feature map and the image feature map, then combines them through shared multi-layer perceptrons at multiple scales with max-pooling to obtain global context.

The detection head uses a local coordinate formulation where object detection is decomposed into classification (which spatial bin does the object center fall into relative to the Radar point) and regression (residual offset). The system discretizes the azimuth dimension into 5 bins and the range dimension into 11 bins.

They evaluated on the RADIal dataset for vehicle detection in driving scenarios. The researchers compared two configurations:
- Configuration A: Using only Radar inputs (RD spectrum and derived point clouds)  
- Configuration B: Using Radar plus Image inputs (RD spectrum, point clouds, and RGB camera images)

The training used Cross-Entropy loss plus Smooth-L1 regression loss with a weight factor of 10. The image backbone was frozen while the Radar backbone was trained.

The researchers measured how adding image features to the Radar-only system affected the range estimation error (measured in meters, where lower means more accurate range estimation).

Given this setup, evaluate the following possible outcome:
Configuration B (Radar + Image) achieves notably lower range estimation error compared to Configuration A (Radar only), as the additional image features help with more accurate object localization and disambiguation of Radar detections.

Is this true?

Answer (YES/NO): NO